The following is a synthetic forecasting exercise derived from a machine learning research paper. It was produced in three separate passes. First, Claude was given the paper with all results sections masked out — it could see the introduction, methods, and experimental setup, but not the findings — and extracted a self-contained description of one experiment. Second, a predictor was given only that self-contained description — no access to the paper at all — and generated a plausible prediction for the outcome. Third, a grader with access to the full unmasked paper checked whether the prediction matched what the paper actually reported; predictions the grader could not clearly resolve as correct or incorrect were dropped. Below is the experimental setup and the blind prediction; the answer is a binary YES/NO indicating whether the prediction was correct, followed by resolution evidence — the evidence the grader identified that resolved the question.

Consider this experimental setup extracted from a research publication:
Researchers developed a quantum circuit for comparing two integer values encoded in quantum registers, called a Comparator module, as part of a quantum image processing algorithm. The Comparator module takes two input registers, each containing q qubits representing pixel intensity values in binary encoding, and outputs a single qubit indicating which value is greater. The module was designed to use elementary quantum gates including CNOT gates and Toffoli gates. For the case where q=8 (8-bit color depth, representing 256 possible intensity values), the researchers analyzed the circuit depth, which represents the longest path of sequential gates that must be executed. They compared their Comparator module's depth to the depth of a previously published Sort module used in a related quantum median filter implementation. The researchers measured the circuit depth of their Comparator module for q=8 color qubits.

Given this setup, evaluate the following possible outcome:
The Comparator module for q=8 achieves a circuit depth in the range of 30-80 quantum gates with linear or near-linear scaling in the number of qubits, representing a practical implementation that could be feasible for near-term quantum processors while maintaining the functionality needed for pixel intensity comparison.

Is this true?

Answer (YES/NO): YES